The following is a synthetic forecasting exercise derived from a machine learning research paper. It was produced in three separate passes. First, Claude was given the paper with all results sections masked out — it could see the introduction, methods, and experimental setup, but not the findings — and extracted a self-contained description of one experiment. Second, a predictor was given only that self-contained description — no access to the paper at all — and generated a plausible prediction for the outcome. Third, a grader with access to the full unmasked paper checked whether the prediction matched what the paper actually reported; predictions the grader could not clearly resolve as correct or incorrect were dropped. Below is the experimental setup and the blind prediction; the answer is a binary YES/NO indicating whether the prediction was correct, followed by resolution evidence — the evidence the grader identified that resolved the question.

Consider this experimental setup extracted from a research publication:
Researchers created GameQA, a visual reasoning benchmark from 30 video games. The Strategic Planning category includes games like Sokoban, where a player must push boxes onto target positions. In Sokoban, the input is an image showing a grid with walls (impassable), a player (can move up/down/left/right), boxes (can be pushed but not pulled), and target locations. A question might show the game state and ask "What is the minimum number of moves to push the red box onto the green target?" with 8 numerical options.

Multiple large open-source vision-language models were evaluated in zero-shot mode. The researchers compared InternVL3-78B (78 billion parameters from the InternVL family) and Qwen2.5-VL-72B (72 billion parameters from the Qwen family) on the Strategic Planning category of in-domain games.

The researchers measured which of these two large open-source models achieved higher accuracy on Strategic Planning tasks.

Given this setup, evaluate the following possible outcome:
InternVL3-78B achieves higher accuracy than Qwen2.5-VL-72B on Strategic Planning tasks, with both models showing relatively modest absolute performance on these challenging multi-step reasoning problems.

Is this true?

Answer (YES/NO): NO